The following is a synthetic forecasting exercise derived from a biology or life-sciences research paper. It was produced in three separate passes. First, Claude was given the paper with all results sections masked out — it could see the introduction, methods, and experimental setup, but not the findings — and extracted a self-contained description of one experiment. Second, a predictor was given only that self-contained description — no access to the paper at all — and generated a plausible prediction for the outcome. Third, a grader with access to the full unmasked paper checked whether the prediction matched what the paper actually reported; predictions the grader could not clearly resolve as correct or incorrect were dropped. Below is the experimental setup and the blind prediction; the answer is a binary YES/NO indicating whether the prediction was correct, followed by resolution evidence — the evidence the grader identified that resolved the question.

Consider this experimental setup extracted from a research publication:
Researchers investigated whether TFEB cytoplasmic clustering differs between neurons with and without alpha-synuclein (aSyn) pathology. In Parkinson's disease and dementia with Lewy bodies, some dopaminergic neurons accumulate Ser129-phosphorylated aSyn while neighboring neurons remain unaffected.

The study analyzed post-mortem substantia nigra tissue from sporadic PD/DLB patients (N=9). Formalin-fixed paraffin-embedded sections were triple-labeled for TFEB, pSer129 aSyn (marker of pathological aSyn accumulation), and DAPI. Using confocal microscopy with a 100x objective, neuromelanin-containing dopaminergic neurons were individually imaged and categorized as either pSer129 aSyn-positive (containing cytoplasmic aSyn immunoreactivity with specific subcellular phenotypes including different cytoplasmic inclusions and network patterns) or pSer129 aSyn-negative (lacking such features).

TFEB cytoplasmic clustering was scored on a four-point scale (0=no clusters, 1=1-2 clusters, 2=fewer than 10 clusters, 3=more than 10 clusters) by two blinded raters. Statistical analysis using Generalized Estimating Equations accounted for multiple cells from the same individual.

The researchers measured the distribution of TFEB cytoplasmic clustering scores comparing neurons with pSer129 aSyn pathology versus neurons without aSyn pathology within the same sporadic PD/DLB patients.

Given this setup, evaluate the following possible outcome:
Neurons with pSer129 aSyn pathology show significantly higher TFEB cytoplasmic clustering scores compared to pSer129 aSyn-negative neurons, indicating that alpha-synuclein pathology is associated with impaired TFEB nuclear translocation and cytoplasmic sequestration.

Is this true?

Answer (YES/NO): YES